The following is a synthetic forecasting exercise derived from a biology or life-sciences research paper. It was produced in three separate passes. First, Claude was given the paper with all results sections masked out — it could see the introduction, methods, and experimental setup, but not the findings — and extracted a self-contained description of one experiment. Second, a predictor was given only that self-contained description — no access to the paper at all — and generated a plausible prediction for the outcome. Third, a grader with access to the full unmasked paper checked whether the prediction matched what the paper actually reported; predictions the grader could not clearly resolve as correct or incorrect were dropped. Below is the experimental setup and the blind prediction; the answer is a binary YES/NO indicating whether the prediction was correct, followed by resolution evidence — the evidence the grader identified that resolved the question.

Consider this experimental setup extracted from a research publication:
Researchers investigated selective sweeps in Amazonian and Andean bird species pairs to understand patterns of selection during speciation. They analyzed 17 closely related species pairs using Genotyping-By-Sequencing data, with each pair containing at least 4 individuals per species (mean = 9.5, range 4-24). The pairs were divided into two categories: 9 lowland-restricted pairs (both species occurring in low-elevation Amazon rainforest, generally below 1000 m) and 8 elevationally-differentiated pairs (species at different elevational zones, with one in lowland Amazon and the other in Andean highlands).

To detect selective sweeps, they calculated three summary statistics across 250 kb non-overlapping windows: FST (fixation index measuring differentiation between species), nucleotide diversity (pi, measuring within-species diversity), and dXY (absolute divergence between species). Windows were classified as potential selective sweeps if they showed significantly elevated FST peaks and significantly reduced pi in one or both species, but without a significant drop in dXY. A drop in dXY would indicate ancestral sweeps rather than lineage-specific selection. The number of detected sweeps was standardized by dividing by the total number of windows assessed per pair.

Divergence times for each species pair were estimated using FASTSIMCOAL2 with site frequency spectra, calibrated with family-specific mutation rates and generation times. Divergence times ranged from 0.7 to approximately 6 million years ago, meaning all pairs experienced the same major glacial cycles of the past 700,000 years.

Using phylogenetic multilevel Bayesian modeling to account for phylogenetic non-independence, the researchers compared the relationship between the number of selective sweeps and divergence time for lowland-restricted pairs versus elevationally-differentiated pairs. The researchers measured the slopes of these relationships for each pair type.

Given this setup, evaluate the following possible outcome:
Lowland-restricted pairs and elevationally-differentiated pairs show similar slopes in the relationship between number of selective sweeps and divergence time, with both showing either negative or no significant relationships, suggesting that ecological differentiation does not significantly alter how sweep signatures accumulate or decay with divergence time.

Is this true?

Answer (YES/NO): NO